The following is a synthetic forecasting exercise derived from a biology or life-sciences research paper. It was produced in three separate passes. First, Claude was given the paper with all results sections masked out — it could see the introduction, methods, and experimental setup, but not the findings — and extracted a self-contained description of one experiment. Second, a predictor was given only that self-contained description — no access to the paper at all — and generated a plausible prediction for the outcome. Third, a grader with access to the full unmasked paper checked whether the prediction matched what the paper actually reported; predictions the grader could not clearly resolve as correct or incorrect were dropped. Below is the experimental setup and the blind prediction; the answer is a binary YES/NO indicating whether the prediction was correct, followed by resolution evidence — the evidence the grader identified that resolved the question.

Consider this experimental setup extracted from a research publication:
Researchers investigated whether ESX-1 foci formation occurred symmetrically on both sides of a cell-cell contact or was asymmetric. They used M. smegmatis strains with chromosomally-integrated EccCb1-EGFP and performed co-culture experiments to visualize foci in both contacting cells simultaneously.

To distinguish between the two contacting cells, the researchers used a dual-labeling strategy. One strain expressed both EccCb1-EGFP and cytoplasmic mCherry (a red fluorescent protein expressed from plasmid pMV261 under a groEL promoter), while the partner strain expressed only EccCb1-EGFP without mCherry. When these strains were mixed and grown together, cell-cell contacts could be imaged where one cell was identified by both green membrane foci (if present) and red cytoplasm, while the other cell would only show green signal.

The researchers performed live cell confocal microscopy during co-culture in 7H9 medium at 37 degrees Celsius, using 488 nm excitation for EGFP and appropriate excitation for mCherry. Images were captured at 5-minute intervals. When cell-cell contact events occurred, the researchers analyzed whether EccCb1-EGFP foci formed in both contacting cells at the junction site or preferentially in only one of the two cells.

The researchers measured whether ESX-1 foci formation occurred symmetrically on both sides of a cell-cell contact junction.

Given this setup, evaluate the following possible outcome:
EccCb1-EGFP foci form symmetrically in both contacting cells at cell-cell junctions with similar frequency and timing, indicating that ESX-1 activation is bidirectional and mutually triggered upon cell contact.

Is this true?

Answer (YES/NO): YES